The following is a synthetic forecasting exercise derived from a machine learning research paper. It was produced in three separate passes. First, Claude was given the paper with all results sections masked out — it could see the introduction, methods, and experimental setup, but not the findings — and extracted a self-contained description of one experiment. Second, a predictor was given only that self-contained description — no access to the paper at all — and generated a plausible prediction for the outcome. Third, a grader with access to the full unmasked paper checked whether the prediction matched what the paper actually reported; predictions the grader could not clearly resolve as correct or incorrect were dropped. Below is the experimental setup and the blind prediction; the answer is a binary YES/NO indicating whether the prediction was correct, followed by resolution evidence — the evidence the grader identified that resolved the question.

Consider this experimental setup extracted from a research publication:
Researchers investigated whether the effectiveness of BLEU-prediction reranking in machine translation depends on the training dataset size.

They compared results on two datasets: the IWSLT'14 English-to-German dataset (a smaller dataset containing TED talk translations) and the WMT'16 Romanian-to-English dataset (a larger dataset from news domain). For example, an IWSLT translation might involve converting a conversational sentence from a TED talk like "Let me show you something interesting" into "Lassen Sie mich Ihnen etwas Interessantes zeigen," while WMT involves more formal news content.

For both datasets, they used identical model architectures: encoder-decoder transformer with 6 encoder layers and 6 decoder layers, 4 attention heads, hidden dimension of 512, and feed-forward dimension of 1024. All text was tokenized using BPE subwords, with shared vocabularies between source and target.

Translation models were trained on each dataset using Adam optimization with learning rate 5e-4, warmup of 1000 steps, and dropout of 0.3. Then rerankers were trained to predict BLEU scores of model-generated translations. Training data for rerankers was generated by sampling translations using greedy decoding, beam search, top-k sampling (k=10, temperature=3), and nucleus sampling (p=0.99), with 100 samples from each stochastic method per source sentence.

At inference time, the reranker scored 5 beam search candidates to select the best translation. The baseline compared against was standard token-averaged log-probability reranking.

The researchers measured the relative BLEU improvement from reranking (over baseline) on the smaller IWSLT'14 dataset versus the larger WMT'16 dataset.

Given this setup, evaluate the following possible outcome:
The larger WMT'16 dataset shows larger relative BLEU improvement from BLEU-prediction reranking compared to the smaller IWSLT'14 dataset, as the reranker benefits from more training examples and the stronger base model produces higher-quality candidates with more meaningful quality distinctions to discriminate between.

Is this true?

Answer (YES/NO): YES